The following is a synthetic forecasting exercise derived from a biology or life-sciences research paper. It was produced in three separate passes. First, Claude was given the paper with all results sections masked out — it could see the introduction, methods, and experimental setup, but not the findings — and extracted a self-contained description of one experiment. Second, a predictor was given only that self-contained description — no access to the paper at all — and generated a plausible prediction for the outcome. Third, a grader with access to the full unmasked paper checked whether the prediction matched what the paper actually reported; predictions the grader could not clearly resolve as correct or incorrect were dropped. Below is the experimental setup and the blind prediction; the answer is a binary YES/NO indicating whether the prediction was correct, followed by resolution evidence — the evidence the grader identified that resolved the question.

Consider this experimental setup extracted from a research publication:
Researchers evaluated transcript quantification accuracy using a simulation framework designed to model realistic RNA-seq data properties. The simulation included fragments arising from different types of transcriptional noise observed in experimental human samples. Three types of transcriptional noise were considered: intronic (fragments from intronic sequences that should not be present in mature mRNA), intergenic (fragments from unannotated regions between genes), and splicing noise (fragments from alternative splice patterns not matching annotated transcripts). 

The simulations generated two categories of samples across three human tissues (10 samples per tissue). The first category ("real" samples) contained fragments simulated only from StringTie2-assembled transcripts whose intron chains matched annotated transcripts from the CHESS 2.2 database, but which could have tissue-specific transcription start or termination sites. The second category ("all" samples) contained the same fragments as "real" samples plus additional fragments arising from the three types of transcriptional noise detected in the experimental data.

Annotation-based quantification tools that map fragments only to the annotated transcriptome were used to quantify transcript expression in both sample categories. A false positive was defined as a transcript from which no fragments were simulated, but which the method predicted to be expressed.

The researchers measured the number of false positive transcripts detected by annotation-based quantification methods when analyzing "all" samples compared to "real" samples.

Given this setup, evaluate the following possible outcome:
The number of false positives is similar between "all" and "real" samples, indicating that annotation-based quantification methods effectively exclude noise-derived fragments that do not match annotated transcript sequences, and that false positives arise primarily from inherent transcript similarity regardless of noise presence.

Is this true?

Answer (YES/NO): NO